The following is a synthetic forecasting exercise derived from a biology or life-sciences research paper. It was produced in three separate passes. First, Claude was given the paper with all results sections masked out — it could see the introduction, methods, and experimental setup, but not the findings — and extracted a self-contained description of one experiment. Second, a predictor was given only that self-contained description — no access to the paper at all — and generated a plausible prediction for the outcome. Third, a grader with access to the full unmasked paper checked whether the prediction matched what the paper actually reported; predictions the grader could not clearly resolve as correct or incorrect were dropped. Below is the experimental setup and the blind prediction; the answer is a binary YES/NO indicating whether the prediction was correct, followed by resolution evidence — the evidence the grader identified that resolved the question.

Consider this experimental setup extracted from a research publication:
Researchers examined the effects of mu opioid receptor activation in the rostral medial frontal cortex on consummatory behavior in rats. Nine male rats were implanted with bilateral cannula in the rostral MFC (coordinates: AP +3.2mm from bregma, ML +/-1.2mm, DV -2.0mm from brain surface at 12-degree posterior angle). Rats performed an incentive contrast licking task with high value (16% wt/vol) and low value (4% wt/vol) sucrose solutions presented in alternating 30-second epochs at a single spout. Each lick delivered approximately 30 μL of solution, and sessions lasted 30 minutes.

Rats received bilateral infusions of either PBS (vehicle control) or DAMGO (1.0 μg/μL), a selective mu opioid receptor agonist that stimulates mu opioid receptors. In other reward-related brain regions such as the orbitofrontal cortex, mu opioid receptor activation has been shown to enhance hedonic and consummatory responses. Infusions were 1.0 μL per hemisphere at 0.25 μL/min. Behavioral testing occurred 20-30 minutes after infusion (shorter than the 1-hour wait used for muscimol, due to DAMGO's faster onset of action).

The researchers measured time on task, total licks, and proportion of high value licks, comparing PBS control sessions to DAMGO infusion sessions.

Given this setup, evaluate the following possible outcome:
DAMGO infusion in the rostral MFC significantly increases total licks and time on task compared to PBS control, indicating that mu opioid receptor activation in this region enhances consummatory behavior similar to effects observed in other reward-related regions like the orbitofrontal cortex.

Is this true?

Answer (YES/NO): NO